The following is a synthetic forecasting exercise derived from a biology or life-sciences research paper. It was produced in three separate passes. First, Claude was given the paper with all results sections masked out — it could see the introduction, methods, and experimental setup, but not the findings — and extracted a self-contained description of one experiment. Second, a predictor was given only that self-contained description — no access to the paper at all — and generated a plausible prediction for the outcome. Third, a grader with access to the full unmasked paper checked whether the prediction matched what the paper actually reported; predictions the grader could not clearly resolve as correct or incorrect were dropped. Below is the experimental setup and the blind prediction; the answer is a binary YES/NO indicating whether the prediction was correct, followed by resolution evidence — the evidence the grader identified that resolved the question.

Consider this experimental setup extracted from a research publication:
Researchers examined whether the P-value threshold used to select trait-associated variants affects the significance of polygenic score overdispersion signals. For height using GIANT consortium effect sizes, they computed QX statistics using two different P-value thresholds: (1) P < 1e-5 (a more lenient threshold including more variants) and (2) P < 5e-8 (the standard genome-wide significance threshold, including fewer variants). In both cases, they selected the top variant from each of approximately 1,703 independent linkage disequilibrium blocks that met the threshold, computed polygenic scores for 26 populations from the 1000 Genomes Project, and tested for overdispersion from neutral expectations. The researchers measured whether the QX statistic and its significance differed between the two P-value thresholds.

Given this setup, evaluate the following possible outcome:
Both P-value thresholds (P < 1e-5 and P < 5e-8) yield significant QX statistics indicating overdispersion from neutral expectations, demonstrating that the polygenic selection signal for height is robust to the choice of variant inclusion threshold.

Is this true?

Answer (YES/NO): NO